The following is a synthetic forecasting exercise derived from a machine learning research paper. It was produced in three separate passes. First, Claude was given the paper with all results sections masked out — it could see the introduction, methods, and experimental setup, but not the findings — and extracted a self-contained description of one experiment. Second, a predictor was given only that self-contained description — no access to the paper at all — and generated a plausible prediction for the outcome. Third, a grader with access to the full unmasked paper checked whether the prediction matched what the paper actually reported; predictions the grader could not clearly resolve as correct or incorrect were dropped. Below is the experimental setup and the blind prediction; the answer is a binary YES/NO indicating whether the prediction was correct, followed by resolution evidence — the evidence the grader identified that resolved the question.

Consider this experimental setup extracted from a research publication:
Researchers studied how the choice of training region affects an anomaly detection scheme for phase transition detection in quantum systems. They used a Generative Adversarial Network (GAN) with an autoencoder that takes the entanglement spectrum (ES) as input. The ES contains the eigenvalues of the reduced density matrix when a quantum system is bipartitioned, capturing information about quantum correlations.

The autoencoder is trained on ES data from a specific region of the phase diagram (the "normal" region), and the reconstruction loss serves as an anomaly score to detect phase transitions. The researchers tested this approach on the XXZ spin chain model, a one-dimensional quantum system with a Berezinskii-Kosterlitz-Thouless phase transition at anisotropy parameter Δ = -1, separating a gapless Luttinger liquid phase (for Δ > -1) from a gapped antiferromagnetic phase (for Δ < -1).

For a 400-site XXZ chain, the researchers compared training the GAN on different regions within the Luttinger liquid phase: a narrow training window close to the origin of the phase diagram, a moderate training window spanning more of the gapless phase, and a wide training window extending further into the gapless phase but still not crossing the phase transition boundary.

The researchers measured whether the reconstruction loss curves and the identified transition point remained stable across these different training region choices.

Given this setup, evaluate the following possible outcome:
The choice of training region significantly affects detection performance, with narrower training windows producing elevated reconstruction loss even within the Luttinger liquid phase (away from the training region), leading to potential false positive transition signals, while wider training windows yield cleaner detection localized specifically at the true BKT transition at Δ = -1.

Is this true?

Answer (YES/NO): NO